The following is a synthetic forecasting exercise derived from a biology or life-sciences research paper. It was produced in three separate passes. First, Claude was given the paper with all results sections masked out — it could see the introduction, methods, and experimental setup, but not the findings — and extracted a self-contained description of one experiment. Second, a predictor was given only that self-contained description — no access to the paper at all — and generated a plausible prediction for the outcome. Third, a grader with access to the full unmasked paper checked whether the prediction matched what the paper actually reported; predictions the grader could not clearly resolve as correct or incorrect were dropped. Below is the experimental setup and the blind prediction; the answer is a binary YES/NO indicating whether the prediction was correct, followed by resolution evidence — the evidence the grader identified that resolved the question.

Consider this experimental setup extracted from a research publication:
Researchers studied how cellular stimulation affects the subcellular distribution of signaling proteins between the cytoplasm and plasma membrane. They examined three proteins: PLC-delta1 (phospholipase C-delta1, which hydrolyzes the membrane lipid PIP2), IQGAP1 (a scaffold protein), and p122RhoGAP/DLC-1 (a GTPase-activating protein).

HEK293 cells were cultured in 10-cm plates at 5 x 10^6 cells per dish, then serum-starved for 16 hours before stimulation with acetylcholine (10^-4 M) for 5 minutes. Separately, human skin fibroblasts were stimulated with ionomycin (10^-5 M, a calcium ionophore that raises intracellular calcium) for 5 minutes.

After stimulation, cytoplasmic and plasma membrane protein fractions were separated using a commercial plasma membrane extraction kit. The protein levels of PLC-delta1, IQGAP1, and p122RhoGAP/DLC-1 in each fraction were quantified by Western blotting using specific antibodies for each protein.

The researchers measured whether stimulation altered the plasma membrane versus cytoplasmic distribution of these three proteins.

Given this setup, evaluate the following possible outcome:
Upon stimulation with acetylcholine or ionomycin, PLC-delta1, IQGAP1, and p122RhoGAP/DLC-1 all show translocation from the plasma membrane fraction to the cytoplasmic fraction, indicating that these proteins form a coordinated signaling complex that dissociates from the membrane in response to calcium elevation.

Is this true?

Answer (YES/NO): NO